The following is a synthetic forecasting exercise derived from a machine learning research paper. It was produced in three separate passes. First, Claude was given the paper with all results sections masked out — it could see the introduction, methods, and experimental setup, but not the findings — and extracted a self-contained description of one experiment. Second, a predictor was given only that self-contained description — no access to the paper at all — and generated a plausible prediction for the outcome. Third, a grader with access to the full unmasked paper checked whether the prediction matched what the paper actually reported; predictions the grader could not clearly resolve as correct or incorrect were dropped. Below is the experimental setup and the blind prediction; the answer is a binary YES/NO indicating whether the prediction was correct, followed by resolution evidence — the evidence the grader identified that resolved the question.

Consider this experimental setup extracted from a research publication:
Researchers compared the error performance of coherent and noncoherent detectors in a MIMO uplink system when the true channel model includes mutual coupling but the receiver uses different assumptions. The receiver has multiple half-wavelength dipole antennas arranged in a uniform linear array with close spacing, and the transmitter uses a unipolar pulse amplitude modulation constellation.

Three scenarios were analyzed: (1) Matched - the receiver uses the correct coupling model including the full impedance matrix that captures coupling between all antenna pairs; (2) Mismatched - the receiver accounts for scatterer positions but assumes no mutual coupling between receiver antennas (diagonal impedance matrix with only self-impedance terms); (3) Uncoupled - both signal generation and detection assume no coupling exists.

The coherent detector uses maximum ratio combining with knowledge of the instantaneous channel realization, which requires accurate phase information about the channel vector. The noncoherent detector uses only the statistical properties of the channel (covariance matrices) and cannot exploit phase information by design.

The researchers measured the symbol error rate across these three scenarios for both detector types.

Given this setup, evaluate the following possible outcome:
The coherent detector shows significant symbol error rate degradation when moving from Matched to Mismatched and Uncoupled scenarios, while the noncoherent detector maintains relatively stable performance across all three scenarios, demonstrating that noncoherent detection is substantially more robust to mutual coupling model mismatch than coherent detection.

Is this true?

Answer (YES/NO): YES